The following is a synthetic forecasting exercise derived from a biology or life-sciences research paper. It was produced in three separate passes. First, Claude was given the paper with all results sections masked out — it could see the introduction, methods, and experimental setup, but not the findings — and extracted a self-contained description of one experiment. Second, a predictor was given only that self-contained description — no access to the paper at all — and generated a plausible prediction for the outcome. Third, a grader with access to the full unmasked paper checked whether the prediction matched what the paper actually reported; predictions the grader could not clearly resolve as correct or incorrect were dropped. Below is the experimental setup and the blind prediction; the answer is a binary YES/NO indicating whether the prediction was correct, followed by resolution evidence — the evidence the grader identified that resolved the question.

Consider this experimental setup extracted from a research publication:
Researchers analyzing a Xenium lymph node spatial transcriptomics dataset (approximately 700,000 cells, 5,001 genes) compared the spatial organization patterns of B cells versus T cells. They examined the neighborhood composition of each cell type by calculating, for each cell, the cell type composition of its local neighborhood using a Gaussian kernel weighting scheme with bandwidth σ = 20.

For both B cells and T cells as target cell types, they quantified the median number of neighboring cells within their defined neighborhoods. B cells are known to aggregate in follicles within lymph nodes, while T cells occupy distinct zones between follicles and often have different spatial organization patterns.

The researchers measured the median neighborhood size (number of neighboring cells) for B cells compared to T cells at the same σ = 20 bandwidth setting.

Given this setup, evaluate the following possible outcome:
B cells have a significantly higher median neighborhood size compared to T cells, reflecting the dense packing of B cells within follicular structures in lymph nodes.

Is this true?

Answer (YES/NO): YES